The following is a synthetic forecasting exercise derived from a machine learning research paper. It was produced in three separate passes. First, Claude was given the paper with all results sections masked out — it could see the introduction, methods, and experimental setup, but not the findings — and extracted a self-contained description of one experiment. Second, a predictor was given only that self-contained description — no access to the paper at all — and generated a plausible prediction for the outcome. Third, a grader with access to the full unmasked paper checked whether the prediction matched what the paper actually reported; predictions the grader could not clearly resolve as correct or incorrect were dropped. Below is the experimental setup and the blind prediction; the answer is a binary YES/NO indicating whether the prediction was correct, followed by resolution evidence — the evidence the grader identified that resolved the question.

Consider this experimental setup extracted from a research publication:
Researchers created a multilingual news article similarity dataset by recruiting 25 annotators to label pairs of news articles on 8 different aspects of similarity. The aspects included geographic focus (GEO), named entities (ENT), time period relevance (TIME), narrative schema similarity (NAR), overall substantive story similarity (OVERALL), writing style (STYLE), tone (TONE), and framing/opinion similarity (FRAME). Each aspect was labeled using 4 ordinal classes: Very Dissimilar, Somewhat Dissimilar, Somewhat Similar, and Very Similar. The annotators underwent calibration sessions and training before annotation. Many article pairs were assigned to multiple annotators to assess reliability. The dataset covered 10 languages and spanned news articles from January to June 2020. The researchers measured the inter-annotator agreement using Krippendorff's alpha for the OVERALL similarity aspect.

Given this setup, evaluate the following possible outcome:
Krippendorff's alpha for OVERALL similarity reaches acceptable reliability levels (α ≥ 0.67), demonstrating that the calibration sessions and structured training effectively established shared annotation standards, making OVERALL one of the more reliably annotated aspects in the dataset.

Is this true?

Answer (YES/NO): YES